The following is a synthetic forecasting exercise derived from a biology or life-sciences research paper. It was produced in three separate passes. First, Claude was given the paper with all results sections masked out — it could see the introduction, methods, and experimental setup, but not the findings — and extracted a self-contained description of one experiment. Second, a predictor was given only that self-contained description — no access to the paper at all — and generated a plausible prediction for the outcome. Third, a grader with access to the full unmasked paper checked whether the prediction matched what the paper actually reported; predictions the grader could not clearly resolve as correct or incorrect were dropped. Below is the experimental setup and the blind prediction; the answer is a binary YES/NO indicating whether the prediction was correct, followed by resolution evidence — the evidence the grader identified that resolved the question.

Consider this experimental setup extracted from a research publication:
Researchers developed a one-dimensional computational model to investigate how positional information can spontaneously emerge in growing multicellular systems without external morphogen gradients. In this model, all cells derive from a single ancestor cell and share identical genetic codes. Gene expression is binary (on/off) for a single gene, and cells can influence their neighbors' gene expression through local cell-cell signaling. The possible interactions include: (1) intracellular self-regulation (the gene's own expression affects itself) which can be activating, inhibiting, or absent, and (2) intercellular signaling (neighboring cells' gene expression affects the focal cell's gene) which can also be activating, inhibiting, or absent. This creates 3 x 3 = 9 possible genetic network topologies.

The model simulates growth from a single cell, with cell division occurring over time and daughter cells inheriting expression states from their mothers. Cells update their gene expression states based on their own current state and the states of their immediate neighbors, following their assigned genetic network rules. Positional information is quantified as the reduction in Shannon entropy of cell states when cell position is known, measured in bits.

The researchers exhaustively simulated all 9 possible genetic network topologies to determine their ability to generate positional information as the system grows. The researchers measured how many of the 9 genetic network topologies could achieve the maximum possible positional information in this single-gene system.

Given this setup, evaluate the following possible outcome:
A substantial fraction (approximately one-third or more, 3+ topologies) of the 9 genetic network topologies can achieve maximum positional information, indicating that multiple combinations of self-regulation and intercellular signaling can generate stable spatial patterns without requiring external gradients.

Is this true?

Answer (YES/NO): NO